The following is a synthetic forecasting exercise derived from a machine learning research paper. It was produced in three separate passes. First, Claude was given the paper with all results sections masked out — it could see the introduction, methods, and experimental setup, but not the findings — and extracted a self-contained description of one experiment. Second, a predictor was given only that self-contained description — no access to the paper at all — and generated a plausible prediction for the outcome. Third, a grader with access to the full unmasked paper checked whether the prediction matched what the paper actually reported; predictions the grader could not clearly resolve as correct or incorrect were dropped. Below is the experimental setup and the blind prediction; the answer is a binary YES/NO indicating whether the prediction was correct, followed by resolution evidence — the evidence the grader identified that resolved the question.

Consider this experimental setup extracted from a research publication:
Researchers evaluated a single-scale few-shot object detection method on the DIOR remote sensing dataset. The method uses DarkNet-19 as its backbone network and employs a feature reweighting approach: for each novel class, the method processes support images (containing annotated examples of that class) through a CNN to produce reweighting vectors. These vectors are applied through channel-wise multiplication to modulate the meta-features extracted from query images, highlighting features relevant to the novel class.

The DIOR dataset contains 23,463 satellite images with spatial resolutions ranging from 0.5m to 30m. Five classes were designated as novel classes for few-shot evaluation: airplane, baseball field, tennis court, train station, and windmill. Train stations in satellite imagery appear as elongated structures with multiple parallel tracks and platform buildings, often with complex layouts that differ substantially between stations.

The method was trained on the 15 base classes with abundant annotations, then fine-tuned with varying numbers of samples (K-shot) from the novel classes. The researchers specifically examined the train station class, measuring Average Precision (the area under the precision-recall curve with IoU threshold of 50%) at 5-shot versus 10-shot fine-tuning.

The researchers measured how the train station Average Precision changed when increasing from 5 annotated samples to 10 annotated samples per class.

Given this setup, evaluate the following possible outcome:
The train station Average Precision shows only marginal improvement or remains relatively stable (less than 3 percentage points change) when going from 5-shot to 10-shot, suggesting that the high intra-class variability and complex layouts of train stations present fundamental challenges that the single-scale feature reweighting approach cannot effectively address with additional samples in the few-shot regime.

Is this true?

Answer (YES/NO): NO